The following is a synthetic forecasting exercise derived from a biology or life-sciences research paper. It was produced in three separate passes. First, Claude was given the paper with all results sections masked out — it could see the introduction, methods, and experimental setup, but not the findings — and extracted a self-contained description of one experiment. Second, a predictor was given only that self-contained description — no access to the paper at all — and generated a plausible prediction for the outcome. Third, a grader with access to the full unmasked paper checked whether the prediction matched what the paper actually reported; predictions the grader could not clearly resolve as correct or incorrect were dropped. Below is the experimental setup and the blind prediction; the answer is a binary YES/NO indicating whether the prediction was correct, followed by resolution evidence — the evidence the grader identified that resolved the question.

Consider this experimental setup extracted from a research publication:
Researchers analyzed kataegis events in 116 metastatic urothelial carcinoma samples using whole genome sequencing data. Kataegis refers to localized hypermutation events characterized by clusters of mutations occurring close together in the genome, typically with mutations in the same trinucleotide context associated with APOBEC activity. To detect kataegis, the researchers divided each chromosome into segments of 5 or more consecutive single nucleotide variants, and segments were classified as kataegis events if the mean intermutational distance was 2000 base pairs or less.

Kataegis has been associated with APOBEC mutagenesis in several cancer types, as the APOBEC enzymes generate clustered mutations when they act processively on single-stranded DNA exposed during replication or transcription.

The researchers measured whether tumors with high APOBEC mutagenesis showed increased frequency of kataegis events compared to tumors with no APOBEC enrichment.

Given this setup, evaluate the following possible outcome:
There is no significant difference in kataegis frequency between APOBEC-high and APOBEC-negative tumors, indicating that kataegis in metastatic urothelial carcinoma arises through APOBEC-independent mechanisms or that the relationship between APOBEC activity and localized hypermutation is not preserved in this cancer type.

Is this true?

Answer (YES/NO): NO